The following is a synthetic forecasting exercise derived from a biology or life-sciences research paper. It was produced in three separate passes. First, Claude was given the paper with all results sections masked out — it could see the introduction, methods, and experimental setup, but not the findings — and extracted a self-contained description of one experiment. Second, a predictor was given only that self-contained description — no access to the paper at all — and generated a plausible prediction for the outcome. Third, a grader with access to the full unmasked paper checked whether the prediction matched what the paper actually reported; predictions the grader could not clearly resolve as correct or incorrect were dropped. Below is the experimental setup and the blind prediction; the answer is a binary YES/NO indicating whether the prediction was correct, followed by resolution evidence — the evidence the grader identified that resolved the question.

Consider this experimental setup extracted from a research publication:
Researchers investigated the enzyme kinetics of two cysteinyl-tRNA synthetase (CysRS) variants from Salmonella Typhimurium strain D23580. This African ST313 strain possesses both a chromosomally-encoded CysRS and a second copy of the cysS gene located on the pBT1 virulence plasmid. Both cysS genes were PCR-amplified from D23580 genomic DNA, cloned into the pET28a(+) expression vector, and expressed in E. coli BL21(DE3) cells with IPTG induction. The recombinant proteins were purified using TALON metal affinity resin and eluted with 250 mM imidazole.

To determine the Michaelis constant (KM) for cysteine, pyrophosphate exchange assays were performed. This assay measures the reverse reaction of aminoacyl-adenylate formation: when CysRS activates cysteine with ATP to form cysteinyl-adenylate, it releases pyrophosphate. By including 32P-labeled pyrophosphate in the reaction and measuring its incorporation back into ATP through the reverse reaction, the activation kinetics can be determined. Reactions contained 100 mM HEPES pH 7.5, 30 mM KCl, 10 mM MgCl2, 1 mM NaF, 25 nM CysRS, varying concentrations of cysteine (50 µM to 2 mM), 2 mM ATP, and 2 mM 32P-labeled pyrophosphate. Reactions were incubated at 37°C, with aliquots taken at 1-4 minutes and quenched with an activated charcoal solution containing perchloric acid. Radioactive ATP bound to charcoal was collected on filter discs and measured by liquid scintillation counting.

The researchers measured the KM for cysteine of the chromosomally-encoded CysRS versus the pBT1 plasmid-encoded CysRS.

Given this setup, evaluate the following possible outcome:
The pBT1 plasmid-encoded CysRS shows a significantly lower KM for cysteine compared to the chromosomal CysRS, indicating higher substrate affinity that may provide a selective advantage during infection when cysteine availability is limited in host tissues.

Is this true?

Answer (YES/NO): NO